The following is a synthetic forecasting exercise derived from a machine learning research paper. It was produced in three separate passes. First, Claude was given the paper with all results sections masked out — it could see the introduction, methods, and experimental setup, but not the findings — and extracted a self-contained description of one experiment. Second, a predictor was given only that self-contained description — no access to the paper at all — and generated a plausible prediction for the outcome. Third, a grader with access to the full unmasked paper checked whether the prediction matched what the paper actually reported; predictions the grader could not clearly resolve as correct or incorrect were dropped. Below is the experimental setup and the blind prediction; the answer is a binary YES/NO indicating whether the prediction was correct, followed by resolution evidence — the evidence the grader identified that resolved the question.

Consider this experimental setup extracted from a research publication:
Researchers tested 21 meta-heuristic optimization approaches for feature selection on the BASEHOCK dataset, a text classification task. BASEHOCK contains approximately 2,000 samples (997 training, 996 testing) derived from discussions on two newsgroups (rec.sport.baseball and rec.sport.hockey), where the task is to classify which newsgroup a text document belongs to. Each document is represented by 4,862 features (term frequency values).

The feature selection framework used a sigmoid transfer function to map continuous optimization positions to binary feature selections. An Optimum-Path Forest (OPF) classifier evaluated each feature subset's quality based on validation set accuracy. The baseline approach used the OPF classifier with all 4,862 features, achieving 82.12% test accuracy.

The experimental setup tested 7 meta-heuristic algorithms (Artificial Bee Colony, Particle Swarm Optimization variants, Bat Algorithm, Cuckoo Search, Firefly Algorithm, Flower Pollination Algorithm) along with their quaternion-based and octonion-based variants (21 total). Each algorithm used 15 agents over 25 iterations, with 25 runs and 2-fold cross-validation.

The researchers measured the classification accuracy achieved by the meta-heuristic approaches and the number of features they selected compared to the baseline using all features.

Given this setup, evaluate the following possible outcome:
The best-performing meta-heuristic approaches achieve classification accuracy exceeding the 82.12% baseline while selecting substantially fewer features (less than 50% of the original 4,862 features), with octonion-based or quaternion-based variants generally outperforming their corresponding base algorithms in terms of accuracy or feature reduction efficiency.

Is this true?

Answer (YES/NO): NO